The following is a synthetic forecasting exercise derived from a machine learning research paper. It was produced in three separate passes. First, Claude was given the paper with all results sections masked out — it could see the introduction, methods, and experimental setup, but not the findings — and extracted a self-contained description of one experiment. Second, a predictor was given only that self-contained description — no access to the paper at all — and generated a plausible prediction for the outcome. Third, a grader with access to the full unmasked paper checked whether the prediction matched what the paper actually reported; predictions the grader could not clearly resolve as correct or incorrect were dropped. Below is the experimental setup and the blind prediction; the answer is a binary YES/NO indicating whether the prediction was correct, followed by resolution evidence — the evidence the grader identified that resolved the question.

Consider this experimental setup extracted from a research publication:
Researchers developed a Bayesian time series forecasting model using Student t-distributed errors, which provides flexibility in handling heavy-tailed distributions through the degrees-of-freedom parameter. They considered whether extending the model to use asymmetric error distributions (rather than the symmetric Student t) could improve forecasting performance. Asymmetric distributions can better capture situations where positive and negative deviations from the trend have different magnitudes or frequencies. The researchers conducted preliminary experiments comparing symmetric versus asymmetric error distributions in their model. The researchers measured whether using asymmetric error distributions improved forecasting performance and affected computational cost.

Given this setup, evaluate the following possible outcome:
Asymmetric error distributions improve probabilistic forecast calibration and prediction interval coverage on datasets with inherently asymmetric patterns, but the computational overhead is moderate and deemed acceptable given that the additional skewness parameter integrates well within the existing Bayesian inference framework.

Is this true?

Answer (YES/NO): NO